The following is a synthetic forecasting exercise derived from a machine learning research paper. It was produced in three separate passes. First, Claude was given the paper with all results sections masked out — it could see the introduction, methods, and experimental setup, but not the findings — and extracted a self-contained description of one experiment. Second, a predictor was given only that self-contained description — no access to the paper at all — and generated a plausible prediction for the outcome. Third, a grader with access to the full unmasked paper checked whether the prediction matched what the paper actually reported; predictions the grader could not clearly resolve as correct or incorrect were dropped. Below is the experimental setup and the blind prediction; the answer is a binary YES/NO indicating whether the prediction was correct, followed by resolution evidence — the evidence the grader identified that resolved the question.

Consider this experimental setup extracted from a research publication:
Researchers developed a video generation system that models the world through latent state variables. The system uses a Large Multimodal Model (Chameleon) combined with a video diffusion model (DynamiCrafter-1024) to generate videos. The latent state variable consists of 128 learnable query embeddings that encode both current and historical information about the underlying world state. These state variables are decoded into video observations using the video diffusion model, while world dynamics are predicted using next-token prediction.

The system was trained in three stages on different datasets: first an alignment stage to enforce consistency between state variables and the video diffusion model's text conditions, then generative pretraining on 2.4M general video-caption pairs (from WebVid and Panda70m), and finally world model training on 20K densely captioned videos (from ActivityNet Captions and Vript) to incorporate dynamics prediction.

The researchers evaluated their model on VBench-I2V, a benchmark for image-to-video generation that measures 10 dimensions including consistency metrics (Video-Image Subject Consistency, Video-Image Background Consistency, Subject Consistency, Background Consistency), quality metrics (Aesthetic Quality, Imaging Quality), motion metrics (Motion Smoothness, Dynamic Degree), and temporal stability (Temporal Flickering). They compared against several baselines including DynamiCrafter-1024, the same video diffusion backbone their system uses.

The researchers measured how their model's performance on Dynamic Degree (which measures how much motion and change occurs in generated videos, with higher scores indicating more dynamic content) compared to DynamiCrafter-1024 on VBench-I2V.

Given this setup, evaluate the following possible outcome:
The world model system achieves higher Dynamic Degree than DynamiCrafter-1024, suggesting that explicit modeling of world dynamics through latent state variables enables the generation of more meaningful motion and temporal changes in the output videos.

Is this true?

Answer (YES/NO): NO